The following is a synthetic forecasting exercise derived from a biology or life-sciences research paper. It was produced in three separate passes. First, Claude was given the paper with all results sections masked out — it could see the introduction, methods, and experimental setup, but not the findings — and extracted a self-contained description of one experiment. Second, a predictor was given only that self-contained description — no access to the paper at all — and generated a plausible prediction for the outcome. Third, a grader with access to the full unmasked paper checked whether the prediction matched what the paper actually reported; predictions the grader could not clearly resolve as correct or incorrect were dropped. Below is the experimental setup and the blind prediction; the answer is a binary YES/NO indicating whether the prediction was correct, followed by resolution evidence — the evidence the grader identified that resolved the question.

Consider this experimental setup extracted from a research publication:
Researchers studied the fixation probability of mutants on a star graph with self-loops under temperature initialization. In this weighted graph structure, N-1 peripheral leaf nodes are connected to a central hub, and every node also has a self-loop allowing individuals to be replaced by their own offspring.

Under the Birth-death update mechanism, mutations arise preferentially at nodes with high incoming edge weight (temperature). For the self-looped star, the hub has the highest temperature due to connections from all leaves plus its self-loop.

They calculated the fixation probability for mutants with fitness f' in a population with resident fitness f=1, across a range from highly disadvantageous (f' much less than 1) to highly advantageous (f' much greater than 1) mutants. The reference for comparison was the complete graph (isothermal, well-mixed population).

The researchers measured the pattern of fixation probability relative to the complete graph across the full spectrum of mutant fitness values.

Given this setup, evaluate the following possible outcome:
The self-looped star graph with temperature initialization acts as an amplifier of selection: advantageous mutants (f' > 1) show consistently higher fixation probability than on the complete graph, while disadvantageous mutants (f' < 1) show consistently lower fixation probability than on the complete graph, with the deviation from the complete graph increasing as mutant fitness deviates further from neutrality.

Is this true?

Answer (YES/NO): NO